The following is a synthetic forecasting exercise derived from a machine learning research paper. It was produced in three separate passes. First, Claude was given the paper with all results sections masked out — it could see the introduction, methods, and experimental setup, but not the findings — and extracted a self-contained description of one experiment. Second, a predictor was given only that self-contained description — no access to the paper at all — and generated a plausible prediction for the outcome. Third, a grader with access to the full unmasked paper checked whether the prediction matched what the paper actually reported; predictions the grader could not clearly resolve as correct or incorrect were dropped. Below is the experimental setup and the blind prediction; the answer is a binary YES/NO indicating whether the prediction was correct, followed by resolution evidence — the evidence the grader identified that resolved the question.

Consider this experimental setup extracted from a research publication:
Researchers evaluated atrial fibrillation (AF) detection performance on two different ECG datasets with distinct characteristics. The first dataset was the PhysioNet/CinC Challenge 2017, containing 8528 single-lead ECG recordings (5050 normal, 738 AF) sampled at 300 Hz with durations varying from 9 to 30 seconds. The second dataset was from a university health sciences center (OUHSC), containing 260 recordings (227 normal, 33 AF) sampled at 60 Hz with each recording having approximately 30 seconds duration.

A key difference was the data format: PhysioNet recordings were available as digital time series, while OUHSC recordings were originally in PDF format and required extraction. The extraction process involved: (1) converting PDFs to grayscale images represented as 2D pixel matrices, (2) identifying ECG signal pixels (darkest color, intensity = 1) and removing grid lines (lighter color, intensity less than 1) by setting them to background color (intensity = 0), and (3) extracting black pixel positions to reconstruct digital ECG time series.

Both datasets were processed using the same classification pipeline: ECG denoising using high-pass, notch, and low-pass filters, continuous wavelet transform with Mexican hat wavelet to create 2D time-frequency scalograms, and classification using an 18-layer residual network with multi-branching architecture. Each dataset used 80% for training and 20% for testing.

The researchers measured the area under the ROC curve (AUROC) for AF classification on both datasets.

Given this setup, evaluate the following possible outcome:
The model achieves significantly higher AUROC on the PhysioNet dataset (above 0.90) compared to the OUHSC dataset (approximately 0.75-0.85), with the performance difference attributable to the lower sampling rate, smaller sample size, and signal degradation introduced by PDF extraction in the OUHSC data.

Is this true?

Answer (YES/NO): NO